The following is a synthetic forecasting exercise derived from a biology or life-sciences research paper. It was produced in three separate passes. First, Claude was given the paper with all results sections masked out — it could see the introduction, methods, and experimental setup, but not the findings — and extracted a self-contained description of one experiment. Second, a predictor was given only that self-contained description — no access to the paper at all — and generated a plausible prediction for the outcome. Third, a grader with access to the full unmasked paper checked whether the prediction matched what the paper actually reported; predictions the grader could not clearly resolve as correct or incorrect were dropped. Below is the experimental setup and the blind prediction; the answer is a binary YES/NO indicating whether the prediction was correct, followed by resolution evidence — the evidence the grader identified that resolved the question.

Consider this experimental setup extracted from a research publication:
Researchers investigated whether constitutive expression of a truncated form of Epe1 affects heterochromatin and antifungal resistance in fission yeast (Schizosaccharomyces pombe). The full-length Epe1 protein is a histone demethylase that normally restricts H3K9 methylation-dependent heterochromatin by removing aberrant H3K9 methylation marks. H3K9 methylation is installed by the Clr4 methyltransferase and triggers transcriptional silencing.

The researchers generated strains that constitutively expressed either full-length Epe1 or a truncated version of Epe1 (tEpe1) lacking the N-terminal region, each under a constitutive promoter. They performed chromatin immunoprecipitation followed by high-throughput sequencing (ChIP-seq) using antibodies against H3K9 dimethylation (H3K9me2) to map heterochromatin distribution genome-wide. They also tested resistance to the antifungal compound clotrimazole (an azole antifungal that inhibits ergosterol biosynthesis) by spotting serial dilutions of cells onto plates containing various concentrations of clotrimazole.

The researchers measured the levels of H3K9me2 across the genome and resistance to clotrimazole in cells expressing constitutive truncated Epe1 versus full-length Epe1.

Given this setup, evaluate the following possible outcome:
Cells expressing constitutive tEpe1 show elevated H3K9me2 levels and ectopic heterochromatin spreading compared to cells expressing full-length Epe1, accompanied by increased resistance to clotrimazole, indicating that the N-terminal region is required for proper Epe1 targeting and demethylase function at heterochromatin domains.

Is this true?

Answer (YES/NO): YES